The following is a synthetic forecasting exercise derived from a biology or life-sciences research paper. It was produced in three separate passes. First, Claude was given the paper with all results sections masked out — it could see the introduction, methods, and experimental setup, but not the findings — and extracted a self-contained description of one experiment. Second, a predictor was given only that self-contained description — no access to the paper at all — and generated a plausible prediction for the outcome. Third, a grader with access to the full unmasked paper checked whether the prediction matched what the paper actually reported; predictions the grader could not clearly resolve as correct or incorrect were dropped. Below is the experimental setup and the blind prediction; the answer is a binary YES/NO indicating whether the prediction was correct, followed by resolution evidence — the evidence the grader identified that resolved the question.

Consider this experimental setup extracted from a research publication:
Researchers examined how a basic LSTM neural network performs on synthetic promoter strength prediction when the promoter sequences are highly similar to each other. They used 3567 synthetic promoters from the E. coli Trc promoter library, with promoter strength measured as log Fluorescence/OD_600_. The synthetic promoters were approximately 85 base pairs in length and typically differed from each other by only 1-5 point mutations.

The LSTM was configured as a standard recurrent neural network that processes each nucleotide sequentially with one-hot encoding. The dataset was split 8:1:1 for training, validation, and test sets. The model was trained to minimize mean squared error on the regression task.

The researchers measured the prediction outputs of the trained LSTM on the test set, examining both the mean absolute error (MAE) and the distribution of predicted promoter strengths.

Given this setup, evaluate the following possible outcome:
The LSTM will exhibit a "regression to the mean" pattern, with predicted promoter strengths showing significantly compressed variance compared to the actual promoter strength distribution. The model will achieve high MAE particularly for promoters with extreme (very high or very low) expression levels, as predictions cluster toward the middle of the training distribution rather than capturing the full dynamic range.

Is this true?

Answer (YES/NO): YES